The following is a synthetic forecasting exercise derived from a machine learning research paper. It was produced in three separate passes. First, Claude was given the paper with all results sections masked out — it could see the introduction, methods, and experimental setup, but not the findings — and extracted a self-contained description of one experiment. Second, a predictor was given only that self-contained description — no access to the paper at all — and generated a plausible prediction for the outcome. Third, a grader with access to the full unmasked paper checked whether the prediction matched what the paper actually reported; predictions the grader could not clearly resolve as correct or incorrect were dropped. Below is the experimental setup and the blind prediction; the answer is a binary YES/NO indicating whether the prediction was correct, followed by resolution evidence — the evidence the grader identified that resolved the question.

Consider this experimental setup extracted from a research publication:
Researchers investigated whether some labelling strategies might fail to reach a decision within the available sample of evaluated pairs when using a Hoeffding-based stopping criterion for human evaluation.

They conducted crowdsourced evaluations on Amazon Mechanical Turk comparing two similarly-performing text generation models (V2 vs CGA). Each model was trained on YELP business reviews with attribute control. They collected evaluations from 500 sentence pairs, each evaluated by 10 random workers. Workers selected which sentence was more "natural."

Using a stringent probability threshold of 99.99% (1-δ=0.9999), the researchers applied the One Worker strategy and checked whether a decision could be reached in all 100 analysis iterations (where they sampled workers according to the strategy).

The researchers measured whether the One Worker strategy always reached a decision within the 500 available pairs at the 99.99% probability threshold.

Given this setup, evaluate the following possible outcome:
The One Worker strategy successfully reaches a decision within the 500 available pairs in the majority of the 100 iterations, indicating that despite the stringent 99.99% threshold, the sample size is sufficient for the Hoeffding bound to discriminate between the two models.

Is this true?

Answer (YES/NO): NO